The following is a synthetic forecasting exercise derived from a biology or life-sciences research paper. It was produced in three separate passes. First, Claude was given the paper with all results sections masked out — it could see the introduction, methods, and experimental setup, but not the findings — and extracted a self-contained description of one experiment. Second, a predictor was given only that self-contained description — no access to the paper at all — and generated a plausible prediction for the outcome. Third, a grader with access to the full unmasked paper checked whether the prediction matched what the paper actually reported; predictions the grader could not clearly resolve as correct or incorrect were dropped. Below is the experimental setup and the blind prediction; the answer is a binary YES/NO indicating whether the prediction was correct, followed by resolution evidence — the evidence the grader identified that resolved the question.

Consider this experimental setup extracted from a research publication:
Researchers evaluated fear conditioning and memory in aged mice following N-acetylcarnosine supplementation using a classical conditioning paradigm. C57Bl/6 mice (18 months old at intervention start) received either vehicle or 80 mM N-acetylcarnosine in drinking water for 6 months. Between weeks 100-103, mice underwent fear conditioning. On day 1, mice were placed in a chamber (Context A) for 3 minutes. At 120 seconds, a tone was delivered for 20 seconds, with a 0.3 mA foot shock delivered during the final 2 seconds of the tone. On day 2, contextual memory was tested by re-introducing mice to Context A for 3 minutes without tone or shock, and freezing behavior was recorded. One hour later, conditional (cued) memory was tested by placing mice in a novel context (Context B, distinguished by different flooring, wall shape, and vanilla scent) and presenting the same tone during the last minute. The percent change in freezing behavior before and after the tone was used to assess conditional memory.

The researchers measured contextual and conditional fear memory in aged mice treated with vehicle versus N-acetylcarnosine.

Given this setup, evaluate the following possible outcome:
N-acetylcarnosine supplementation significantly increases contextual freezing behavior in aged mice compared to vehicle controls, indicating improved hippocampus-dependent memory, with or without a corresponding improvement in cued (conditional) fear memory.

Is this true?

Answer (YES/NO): NO